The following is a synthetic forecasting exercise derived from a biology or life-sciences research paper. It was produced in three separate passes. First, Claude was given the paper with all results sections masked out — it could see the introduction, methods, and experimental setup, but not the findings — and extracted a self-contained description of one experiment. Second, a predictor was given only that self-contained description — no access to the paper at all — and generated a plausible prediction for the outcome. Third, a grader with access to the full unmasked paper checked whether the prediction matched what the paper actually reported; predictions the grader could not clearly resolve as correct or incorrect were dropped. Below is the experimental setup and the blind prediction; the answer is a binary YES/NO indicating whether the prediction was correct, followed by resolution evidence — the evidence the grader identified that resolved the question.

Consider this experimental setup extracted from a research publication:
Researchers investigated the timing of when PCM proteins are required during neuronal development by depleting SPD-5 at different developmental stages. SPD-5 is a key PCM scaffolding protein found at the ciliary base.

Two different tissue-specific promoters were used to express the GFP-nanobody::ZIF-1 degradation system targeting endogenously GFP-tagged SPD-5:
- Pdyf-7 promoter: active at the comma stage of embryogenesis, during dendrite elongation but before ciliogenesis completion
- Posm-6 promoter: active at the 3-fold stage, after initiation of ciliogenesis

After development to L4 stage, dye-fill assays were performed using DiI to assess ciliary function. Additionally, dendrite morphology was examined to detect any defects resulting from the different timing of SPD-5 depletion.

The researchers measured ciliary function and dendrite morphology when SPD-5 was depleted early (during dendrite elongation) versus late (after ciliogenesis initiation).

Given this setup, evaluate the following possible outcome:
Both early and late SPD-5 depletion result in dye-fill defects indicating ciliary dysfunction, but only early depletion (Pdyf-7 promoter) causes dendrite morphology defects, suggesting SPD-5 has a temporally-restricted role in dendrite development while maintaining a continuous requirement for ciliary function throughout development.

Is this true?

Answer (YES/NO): NO